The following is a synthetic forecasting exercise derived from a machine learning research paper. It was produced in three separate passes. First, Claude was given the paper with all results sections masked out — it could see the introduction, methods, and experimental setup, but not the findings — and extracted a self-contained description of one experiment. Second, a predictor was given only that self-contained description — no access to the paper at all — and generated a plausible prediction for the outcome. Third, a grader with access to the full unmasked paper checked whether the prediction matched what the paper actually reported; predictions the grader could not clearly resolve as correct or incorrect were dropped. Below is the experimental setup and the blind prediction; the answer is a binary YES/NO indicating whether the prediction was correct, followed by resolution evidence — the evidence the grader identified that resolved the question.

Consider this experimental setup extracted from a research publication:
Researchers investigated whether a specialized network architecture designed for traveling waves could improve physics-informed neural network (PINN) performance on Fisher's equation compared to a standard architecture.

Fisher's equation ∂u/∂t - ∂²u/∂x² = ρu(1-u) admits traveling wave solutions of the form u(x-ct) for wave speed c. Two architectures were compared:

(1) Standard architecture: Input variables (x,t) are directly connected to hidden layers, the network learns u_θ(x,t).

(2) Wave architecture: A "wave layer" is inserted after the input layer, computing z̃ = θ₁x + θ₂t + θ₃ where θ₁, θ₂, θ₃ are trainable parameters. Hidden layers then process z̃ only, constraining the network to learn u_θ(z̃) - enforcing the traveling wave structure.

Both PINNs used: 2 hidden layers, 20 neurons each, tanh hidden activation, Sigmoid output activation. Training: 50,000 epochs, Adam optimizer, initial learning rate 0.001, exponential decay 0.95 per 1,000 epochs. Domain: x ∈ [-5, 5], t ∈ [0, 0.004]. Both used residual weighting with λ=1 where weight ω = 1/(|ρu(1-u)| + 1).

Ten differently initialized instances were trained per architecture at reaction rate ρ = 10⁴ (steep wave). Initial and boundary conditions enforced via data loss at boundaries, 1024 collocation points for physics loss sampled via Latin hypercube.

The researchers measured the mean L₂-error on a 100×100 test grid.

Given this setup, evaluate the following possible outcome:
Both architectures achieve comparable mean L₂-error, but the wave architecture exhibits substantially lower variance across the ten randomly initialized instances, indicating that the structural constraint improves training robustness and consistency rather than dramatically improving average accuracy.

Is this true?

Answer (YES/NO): NO